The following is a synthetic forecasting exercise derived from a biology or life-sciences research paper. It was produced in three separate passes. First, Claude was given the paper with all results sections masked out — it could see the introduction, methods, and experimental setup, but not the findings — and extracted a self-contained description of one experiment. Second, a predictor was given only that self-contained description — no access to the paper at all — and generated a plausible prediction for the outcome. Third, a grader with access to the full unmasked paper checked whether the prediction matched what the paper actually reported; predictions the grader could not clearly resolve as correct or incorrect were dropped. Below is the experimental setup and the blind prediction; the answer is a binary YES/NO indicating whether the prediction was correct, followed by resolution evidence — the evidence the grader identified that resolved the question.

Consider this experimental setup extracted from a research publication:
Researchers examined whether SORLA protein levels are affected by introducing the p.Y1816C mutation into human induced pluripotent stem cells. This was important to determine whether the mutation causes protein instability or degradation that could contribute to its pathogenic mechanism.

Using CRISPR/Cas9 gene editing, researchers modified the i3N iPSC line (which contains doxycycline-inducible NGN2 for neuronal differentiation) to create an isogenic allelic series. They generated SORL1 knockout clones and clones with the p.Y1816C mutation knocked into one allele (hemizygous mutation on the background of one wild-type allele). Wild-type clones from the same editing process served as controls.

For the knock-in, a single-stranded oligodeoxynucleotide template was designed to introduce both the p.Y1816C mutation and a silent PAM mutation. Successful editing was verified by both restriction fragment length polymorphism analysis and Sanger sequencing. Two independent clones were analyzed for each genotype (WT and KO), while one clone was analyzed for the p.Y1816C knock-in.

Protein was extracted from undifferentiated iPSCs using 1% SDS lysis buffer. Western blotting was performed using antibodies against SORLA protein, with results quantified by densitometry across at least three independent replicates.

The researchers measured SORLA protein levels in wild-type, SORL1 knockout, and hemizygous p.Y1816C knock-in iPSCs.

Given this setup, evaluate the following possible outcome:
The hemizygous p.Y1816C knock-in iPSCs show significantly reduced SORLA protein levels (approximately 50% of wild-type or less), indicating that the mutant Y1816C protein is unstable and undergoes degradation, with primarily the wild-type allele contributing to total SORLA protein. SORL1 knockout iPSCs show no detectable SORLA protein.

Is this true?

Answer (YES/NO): NO